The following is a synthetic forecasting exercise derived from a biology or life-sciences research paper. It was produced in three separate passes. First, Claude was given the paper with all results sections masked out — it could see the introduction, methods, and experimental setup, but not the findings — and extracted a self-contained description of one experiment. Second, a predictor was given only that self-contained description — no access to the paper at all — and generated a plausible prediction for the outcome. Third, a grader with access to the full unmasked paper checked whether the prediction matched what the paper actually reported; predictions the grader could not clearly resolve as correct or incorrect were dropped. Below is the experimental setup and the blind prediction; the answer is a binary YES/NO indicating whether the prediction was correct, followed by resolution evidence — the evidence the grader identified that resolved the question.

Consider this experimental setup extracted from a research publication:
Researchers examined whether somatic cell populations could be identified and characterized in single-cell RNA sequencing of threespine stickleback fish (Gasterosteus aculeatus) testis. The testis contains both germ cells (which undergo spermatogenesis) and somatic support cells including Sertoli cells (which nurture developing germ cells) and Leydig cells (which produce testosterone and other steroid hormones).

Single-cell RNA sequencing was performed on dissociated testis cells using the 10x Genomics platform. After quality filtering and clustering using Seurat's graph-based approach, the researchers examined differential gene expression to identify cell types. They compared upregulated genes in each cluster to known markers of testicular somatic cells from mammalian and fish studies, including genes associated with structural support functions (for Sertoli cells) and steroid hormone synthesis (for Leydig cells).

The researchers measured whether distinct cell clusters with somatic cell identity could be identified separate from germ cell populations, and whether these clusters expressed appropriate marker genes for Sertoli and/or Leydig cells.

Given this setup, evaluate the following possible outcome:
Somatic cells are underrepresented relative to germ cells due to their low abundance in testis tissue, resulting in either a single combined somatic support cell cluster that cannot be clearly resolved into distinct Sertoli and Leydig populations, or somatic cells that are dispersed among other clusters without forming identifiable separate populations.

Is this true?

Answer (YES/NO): YES